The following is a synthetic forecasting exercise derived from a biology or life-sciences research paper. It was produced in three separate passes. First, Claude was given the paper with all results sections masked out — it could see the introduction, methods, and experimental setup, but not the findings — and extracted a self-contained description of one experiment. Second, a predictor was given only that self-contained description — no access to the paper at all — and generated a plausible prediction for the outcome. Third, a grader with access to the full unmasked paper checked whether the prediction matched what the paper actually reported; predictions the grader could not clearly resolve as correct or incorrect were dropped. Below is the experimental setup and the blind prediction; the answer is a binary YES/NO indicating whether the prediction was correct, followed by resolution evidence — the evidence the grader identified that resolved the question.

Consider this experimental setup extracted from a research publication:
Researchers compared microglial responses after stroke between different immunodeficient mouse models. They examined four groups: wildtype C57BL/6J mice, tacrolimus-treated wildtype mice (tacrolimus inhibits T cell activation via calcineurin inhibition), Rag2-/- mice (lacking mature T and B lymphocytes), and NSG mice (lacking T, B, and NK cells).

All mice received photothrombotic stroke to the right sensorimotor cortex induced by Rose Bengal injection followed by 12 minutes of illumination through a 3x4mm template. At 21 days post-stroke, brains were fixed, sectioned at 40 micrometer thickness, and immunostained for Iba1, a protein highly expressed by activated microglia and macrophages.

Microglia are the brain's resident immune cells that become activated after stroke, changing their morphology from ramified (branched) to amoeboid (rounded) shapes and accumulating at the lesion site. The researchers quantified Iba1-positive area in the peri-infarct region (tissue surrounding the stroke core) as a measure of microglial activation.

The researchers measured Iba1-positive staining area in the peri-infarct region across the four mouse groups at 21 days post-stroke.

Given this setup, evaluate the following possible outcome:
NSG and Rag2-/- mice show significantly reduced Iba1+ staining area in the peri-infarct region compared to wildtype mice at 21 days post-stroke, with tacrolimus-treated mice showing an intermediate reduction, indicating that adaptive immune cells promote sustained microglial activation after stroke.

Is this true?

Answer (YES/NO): NO